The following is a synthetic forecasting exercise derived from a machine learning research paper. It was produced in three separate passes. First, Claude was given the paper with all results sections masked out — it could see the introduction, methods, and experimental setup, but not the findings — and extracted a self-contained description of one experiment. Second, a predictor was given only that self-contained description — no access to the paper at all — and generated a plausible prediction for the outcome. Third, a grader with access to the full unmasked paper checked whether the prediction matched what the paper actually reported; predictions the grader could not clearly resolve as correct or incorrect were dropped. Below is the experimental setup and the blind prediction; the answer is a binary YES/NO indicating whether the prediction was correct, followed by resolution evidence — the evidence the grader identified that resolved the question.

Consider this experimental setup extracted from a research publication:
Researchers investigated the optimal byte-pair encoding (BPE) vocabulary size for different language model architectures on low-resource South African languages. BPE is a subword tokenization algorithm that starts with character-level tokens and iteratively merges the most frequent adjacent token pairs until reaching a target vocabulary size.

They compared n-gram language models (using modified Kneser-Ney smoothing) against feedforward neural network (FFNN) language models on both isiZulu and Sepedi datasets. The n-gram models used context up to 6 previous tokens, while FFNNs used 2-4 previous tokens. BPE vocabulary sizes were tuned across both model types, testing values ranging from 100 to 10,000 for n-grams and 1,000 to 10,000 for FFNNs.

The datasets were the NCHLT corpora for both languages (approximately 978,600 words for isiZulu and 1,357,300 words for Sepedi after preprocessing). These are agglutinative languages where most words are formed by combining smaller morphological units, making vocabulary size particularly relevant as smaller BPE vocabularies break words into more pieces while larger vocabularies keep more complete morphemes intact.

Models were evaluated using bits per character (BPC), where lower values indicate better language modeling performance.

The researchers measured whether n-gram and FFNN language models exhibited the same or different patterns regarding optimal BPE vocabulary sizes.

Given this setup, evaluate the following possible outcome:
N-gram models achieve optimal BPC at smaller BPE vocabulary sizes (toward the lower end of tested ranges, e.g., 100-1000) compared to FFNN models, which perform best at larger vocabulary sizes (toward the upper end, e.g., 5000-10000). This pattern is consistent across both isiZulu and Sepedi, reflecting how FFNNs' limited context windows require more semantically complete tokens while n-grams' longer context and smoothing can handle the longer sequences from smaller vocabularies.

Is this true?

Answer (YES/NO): YES